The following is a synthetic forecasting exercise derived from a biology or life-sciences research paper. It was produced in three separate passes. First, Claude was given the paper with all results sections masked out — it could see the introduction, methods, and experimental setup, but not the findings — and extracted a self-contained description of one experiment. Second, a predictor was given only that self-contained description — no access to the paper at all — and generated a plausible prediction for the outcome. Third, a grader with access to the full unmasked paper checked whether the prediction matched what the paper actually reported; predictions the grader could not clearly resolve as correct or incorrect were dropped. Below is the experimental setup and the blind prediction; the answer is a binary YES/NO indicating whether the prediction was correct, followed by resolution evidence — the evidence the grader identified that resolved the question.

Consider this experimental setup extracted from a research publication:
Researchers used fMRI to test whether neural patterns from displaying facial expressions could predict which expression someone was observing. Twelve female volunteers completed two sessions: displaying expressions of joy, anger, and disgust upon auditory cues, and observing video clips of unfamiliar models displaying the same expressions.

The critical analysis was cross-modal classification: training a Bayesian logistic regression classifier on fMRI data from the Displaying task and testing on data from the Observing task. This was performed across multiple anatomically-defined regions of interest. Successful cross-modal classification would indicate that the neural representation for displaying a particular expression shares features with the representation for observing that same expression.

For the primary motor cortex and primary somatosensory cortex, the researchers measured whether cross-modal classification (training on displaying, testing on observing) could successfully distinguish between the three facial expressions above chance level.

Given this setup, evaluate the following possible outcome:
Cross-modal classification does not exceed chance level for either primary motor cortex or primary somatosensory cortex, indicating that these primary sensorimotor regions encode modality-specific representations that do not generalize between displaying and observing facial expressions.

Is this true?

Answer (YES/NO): NO